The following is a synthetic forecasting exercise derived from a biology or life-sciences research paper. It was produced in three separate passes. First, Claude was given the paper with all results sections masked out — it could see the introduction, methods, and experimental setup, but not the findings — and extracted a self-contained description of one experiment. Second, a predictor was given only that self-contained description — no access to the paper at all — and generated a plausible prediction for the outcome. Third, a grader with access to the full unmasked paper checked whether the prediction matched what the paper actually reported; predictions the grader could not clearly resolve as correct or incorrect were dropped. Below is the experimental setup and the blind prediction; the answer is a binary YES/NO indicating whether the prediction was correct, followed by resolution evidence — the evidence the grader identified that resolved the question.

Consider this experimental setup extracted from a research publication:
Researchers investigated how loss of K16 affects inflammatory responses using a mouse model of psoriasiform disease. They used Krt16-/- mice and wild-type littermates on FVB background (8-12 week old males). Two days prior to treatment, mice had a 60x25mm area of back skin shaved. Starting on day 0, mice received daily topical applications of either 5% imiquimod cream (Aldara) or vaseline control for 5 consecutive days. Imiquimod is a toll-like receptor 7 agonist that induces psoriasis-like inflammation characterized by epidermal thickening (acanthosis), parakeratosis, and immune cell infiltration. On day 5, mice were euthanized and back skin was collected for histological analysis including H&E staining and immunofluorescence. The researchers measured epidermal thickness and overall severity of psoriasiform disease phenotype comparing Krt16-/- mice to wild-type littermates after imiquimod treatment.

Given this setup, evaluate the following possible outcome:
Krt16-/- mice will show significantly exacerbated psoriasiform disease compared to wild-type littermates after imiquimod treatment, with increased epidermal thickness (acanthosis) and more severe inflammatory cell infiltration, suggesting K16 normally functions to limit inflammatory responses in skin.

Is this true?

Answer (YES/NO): YES